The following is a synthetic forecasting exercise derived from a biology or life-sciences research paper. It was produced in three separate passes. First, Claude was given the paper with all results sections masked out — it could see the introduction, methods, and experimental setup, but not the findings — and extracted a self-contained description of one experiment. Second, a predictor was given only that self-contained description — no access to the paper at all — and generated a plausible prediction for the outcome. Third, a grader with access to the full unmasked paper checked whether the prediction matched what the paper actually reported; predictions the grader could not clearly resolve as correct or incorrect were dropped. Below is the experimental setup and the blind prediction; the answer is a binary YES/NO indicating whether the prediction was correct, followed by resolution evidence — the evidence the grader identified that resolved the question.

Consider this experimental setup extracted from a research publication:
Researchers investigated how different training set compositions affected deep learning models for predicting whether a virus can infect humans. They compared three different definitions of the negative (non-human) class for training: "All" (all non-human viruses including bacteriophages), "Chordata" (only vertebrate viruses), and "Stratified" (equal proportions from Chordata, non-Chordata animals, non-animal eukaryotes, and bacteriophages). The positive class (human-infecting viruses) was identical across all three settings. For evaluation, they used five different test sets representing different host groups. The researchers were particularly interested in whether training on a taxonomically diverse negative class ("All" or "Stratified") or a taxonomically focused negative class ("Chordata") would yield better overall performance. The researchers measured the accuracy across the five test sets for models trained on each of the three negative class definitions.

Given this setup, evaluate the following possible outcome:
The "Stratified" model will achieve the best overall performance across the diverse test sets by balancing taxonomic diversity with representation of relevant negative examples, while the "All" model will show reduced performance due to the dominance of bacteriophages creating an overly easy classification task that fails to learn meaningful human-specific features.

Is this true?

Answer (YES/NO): NO